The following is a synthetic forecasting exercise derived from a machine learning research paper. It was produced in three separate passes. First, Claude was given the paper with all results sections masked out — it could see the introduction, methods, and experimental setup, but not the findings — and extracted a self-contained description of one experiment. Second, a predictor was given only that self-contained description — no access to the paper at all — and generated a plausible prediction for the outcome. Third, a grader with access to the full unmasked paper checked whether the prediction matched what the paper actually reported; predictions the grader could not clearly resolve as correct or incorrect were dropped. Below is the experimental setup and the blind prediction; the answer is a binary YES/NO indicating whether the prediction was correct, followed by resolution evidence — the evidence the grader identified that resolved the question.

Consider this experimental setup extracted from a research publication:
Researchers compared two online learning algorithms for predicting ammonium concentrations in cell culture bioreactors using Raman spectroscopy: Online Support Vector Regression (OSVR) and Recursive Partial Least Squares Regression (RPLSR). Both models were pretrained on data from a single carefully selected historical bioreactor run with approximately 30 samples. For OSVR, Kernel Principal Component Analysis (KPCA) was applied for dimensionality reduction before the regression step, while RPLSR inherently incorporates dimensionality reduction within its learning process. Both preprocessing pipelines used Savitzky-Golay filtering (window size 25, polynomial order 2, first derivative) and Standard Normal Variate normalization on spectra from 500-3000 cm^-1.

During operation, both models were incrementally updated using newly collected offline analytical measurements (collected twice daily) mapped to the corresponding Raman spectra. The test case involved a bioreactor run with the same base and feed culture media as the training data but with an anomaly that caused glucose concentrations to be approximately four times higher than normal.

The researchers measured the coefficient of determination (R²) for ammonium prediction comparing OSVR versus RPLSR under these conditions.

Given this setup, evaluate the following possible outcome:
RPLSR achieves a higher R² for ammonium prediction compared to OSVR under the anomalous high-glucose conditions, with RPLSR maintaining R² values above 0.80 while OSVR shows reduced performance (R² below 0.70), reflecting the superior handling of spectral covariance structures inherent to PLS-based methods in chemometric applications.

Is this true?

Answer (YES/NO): NO